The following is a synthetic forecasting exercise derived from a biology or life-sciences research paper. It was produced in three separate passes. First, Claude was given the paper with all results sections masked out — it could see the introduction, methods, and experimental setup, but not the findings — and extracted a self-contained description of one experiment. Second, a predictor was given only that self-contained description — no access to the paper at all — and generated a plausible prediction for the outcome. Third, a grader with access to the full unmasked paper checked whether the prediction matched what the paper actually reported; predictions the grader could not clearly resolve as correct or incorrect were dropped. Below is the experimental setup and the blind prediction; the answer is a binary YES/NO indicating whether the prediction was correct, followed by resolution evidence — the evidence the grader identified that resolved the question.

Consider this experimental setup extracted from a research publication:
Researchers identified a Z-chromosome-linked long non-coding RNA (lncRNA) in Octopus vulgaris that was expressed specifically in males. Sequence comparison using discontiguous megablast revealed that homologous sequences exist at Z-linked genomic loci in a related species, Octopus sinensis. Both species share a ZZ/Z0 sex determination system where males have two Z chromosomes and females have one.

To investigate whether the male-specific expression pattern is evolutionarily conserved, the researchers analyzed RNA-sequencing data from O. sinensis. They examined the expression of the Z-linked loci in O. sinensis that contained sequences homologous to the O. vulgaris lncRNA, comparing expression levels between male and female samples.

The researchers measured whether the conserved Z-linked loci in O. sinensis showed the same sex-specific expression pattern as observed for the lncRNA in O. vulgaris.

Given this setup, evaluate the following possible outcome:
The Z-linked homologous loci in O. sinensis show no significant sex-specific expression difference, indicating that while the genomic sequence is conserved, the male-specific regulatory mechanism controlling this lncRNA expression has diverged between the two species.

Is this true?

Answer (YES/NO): NO